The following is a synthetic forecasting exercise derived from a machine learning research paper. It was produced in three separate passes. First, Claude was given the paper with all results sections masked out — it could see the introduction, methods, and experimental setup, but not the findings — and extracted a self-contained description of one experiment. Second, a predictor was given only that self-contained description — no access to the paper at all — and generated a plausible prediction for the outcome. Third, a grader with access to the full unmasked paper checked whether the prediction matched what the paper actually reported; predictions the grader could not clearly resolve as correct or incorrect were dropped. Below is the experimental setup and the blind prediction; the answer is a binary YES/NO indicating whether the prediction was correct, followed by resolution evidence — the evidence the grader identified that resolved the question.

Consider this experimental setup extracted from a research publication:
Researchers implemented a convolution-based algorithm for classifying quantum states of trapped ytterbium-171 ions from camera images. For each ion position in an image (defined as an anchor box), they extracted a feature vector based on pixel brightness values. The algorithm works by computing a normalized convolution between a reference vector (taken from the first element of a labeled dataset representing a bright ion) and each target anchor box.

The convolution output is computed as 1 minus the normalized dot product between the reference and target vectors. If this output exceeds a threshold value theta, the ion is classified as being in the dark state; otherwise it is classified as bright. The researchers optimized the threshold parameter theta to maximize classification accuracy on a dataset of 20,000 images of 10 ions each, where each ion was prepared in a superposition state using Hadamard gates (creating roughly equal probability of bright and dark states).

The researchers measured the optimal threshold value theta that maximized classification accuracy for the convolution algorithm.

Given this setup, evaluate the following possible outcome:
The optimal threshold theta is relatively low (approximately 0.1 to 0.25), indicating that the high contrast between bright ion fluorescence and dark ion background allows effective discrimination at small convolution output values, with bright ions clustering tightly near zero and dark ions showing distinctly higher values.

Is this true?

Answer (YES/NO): NO